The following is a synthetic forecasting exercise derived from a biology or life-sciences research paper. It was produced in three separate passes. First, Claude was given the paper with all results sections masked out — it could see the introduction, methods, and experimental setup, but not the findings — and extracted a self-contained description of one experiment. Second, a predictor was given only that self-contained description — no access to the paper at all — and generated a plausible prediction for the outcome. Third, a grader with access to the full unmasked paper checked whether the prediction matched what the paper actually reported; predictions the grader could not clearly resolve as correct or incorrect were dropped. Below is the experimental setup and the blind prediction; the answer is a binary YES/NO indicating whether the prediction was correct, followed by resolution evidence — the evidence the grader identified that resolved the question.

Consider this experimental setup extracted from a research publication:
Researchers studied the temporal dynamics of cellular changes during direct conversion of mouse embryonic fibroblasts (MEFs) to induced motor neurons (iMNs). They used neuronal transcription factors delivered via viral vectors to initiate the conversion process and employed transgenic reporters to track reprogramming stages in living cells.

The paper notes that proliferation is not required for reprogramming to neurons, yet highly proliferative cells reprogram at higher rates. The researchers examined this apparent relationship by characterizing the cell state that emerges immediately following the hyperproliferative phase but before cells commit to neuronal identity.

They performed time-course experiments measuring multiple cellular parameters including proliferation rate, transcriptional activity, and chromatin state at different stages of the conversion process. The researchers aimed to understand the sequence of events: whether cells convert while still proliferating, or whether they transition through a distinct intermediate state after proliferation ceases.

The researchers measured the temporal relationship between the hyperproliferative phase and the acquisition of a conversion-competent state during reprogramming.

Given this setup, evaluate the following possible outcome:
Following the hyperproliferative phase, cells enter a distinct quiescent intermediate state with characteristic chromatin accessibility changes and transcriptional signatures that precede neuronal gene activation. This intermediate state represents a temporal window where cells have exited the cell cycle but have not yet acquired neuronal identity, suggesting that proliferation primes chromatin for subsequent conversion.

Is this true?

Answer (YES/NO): YES